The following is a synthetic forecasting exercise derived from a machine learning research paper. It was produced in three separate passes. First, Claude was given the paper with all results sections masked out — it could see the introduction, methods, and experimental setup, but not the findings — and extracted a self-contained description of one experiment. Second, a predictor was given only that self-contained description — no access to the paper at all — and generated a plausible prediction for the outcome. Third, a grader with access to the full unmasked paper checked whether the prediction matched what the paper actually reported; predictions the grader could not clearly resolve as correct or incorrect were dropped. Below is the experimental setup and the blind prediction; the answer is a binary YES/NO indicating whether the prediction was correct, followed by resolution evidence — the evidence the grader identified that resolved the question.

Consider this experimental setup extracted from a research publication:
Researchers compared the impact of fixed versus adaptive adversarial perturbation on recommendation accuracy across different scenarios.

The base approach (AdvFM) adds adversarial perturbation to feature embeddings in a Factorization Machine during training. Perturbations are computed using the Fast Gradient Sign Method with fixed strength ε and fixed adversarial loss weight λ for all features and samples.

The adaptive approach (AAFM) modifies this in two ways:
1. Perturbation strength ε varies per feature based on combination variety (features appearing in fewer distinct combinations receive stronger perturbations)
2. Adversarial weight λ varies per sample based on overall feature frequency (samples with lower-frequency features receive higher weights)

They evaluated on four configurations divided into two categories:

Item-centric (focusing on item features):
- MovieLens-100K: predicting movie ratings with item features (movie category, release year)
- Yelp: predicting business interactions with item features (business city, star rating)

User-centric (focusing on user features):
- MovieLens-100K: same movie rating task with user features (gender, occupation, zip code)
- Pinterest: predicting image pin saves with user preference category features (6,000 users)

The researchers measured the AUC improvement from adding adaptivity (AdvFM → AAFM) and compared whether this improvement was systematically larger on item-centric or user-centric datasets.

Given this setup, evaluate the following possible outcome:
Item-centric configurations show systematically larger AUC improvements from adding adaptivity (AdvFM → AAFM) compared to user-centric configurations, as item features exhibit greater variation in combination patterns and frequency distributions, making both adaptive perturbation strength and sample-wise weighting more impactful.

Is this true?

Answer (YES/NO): NO